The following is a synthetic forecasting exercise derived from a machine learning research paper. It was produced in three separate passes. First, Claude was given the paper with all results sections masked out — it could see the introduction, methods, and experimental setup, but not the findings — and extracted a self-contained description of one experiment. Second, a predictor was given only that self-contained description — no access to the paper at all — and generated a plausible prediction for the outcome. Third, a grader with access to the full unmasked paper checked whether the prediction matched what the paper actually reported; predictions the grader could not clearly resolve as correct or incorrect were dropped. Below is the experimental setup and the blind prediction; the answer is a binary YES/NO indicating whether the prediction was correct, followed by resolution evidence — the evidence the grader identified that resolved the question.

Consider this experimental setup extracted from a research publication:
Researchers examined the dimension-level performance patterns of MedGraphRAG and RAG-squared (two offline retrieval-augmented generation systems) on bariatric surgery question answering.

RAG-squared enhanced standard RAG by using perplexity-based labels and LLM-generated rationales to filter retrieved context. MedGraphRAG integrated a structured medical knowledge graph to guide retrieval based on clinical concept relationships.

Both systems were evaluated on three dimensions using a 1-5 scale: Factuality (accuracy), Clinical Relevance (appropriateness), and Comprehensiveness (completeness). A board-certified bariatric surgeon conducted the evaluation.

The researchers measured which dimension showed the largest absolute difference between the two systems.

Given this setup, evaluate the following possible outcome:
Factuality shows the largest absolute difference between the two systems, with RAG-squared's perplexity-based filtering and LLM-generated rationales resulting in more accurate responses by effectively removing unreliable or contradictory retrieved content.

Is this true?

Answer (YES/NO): NO